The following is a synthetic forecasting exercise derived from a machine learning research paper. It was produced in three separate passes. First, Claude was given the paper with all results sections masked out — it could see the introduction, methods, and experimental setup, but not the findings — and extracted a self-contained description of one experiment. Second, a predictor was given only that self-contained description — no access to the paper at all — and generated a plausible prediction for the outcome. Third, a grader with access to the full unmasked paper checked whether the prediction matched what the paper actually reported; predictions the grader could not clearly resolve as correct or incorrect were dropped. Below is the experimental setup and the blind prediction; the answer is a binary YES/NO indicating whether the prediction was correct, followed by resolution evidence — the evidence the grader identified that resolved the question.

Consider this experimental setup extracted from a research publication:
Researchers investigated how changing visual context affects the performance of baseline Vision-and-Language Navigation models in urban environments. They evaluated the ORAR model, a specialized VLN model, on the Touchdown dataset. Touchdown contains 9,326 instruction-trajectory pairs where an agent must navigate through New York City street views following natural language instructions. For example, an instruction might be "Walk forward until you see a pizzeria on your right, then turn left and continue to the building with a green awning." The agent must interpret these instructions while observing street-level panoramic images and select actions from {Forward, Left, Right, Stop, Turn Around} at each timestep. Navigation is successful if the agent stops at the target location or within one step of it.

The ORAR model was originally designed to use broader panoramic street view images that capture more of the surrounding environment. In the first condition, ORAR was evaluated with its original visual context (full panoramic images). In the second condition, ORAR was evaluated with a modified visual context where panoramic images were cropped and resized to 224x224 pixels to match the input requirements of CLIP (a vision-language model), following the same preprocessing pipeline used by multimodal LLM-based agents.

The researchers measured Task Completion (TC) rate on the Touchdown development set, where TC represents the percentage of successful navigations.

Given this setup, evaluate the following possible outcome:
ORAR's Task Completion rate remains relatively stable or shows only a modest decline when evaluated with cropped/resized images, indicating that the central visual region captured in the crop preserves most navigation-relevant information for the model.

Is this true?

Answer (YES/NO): NO